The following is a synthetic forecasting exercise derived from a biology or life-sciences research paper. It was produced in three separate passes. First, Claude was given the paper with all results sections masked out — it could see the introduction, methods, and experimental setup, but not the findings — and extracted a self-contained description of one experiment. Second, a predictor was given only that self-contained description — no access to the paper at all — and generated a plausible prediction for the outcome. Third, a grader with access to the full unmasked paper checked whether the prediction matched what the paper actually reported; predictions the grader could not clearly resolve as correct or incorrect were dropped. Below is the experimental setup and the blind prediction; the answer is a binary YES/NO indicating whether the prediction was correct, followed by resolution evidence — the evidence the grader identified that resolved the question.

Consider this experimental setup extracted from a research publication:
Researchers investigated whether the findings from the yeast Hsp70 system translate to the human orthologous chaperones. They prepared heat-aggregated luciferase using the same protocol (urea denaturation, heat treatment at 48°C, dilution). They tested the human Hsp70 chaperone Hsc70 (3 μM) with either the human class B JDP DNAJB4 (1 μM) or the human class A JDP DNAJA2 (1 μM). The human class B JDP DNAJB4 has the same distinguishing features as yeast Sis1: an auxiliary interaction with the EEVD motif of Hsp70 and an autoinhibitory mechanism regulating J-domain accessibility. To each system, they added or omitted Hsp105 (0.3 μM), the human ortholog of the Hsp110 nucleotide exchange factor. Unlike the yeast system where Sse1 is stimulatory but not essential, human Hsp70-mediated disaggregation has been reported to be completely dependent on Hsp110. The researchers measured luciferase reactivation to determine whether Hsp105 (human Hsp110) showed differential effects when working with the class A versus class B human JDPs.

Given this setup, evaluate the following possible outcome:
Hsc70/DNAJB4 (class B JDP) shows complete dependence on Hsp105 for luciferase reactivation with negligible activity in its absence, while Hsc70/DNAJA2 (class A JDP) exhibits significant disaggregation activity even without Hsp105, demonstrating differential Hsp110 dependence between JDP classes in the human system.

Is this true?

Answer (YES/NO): NO